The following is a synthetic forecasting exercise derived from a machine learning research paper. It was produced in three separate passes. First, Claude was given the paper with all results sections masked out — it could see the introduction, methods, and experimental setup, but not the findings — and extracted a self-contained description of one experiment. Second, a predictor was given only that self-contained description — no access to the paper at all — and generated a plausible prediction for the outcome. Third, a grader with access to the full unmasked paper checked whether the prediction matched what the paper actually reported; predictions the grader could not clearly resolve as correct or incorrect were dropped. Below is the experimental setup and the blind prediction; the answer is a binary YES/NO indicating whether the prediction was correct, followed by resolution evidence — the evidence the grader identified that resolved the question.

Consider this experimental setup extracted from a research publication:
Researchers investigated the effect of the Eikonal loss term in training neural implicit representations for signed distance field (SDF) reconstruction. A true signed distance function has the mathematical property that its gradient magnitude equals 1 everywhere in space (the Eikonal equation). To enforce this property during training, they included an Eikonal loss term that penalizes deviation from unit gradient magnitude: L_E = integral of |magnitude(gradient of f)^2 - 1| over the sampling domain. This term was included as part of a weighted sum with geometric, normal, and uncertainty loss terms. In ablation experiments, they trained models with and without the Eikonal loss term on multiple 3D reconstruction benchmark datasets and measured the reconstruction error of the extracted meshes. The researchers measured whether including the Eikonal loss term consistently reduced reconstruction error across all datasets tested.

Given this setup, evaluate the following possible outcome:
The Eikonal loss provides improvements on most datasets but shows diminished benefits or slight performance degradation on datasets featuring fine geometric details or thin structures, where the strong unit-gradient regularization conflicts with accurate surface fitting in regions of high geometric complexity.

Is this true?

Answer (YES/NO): NO